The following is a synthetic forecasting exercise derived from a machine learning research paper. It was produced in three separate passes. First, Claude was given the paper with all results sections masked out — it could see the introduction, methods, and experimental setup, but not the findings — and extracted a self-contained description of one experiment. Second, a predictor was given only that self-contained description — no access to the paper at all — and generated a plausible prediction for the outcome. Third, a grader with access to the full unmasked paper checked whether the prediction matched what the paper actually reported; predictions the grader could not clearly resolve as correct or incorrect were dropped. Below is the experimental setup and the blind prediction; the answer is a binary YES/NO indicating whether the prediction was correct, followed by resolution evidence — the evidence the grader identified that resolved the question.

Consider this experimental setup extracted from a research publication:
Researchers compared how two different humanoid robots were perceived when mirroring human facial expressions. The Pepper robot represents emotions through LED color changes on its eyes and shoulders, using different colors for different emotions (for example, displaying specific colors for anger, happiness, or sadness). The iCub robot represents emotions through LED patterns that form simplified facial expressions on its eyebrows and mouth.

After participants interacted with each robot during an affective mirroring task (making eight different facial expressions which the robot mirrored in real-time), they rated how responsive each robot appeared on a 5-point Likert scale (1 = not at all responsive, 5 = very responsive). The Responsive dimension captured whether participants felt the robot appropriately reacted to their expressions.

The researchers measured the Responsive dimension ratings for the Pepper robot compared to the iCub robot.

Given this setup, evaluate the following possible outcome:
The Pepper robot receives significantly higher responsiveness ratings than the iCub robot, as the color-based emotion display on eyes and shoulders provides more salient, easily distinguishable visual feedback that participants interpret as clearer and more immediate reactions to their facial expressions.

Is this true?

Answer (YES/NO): NO